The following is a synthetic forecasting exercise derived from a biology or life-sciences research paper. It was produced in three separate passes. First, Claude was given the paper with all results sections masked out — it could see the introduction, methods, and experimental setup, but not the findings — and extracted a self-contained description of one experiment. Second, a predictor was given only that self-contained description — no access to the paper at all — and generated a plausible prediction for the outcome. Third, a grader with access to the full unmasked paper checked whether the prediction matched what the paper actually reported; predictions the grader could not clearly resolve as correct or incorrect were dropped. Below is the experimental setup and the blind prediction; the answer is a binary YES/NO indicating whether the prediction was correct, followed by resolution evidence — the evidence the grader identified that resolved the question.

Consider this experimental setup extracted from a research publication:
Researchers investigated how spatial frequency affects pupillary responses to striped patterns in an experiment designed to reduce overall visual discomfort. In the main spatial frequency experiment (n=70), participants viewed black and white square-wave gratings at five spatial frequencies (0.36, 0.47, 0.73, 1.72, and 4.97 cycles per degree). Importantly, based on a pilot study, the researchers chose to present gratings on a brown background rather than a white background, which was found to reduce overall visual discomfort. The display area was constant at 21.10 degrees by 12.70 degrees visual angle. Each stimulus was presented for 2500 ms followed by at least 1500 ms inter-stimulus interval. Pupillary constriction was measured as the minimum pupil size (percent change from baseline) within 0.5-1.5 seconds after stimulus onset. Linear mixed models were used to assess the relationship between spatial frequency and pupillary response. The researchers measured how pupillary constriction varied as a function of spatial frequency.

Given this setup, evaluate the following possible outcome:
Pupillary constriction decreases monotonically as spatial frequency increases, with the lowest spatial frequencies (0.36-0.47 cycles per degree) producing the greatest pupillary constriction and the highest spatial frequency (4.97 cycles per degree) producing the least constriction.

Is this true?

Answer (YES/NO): NO